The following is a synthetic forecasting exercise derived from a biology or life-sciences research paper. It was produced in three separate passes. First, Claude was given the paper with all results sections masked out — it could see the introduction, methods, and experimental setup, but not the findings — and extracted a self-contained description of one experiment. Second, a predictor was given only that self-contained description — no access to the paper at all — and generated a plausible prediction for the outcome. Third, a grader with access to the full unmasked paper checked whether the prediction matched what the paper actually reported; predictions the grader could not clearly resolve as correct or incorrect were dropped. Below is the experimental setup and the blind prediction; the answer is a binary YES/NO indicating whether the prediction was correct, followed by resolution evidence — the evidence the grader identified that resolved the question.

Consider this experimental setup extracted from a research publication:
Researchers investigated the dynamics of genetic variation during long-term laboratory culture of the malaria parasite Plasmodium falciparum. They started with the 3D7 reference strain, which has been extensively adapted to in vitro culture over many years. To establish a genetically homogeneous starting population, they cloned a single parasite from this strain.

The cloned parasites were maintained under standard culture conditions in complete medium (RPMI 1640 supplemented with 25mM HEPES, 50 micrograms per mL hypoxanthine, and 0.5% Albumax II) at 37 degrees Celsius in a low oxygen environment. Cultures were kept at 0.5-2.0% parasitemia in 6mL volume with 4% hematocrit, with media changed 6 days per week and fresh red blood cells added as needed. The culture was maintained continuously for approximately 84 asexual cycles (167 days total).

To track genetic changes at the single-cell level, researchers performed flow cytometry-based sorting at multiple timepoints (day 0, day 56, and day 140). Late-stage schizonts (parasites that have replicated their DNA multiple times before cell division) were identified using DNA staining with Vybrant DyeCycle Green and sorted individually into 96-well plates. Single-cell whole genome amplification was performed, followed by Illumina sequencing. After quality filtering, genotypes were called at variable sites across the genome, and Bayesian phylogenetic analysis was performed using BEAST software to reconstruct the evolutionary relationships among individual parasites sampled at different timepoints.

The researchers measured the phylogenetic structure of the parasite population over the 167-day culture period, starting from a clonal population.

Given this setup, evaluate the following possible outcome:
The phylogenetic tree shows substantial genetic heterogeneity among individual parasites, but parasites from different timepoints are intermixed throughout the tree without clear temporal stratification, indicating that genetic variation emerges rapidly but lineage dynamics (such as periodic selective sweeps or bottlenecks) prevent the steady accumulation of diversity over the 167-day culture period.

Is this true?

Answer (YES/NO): NO